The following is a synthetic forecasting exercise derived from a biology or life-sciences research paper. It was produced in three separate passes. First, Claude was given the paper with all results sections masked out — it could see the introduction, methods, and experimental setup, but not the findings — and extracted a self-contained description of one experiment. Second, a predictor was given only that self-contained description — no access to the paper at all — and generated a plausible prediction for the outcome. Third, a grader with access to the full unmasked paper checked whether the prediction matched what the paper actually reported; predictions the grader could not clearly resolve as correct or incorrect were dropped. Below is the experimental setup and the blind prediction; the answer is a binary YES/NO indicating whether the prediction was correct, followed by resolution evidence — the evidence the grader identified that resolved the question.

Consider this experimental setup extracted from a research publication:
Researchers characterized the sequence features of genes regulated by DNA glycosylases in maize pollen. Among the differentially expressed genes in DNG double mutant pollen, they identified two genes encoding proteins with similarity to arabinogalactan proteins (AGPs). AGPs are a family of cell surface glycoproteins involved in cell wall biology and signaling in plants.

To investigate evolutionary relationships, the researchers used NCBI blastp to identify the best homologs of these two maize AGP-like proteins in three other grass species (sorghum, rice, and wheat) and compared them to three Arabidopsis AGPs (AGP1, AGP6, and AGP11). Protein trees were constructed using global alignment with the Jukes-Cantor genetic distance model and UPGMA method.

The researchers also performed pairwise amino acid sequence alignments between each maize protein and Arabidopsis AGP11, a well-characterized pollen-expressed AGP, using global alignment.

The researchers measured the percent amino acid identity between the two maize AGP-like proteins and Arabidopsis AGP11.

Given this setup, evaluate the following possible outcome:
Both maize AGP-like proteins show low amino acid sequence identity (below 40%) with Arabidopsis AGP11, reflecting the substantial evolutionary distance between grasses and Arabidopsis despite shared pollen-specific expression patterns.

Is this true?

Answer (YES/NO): YES